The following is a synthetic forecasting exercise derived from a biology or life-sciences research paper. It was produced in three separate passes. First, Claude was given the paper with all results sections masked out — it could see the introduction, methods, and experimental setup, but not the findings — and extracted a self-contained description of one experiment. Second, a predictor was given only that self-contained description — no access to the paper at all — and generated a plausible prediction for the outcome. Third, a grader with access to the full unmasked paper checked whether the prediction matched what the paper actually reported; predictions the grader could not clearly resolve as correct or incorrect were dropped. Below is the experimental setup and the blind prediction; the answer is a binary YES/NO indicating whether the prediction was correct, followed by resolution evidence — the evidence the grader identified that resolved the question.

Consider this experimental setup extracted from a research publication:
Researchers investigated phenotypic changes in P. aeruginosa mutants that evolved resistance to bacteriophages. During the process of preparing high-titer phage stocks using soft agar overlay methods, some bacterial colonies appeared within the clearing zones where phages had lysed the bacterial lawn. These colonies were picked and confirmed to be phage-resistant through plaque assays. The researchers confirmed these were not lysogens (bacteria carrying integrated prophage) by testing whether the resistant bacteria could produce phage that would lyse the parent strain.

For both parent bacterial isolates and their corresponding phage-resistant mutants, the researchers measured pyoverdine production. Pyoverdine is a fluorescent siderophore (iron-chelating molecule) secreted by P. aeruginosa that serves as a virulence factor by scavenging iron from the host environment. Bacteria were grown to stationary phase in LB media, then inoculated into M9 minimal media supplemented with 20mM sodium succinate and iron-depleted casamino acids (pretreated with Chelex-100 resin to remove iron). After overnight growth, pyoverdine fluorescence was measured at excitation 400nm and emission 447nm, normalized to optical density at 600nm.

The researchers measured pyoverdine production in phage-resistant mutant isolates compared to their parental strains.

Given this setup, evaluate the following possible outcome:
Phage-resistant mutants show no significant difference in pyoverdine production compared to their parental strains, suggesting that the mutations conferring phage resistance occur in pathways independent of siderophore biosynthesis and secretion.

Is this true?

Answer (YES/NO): NO